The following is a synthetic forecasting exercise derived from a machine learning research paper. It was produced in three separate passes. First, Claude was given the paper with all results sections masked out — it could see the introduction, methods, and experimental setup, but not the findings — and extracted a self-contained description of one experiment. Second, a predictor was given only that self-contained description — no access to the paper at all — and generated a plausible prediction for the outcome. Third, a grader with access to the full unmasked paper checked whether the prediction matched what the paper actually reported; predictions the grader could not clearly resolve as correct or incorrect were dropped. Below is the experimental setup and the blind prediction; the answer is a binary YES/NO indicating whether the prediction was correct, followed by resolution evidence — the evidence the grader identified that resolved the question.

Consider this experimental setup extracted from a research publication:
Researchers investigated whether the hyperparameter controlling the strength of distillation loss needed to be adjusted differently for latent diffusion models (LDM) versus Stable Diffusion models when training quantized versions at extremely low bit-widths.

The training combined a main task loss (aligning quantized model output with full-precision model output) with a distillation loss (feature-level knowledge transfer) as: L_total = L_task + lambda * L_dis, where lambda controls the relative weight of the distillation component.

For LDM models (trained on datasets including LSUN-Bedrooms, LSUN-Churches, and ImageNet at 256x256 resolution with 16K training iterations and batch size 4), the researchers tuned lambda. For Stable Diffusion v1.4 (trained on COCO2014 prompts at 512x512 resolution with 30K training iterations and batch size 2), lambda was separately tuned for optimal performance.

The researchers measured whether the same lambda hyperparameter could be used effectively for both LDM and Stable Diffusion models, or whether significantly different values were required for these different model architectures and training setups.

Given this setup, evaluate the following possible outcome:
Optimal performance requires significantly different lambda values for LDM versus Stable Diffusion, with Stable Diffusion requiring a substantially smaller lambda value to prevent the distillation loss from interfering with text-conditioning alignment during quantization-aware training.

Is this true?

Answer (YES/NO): NO